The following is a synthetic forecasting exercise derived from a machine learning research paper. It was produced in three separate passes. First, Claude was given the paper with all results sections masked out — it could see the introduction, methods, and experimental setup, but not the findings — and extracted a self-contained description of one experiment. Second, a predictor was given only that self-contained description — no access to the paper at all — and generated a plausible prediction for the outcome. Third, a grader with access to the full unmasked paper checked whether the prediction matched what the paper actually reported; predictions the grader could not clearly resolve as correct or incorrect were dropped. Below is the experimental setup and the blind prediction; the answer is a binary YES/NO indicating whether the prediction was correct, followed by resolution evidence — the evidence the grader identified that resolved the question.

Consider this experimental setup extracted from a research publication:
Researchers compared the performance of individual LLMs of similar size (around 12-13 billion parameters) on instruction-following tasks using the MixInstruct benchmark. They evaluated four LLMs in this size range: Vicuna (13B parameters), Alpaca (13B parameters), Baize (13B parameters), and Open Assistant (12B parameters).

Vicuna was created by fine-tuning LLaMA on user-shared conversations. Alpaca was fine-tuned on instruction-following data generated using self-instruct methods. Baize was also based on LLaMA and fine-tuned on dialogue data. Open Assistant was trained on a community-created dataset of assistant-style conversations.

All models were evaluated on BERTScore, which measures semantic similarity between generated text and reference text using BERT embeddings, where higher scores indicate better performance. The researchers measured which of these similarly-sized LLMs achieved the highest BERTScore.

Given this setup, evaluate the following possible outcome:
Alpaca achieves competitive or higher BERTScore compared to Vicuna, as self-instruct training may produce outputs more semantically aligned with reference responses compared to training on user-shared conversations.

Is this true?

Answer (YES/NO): YES